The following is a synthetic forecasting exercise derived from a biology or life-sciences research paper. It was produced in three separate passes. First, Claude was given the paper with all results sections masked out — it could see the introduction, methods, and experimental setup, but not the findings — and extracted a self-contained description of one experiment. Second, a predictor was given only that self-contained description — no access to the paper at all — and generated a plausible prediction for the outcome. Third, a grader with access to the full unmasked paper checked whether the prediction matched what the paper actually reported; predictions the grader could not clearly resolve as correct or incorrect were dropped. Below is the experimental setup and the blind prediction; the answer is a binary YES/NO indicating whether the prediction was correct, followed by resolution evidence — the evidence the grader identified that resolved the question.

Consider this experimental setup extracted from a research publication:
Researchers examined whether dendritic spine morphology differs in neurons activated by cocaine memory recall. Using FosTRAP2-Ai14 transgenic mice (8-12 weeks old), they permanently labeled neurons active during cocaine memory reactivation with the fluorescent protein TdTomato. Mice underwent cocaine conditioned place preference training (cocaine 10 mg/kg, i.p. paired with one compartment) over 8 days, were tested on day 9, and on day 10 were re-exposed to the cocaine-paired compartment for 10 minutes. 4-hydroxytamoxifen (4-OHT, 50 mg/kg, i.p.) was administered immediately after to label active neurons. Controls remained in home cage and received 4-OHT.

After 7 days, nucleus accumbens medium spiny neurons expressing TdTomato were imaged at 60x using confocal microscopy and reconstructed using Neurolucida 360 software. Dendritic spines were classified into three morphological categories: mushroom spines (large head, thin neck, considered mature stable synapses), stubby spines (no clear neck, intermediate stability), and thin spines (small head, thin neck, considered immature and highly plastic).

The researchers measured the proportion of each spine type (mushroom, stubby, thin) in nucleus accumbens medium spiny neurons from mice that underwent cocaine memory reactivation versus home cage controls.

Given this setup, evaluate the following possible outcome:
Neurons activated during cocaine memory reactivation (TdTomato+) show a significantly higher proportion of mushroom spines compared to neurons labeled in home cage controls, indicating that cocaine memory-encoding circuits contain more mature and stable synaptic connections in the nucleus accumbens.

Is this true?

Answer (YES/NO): NO